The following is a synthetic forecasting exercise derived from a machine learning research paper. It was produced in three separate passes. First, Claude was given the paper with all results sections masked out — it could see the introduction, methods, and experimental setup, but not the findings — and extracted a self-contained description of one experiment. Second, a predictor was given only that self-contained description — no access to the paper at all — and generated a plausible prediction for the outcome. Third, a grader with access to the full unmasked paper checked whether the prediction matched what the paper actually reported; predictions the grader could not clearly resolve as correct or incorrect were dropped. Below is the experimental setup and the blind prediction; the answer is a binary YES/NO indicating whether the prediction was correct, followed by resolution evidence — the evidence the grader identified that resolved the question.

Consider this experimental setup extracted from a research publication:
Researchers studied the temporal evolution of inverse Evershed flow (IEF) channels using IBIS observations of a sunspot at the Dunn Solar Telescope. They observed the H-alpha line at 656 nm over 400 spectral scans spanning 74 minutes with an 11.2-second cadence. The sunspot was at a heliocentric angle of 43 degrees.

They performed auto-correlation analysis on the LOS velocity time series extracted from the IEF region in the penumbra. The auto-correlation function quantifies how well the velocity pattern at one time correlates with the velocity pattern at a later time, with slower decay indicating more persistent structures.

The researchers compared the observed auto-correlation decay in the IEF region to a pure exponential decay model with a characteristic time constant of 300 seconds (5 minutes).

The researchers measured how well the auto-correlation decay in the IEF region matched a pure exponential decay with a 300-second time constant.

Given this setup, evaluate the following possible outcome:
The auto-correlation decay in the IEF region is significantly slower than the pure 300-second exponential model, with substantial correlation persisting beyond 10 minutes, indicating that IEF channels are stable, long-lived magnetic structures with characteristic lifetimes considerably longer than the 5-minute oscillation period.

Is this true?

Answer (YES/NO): NO